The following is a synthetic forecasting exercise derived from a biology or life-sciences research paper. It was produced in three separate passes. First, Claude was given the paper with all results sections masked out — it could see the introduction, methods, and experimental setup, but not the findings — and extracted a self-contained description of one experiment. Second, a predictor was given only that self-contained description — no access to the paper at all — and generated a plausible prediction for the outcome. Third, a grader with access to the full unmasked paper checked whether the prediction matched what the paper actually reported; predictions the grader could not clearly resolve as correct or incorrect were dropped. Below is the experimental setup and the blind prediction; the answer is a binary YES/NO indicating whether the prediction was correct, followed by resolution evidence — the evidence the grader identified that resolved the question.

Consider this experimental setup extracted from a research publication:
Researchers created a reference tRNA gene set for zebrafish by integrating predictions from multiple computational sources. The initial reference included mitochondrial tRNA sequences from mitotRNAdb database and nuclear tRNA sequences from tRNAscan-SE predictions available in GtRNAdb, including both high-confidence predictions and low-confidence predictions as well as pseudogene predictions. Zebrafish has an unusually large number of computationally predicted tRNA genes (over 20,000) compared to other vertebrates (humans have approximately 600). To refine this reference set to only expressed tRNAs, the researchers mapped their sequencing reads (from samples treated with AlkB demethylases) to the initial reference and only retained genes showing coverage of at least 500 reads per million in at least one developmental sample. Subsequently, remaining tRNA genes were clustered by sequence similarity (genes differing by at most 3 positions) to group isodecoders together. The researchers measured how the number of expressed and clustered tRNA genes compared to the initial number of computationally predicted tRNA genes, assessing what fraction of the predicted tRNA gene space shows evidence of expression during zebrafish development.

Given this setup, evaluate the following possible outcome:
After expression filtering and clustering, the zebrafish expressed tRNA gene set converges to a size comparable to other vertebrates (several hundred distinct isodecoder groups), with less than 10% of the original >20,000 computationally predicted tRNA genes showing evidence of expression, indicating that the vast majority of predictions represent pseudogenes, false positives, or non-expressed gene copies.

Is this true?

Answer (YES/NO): NO